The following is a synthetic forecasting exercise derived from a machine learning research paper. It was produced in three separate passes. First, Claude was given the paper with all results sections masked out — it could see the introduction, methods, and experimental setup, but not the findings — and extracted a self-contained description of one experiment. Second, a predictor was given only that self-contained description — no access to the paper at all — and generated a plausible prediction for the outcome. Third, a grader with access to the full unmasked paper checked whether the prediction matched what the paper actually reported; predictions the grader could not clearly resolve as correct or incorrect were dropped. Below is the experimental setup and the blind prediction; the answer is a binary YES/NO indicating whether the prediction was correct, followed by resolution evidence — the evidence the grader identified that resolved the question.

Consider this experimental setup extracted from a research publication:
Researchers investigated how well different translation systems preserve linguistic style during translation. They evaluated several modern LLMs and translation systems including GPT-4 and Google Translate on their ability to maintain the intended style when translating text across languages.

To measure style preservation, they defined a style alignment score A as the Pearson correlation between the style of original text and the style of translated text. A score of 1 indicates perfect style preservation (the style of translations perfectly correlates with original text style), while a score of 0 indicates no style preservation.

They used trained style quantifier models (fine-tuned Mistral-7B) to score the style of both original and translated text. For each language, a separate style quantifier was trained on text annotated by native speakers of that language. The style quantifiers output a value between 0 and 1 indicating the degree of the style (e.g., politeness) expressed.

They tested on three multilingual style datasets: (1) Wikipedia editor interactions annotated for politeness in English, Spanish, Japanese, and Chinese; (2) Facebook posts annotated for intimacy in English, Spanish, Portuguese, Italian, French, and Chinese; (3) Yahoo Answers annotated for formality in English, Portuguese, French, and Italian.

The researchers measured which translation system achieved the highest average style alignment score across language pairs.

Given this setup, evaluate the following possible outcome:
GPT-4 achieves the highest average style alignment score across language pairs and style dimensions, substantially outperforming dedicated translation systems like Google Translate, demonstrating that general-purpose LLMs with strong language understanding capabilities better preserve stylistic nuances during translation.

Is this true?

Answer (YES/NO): NO